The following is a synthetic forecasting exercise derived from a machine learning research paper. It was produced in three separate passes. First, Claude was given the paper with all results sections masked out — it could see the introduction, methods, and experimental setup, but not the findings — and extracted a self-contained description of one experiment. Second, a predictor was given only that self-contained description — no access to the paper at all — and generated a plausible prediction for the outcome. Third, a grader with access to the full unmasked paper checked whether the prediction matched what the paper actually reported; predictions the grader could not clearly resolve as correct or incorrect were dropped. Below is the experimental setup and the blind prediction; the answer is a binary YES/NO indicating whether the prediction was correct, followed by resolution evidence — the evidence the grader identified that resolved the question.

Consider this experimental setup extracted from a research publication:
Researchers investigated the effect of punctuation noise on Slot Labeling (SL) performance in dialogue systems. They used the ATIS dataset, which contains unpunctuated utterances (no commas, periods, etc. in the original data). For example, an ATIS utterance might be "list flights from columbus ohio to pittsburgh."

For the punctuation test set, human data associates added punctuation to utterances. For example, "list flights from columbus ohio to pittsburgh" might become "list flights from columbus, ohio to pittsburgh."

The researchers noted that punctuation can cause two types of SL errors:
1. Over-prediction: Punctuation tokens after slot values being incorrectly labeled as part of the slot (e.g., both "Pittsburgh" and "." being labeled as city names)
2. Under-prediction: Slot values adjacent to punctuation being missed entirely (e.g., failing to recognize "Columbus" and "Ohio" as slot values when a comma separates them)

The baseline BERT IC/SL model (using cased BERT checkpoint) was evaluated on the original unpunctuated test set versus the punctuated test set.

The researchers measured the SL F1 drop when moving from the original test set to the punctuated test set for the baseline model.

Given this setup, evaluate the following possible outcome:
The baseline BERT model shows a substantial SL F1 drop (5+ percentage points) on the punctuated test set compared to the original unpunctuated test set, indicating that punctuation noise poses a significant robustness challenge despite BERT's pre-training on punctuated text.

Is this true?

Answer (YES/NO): YES